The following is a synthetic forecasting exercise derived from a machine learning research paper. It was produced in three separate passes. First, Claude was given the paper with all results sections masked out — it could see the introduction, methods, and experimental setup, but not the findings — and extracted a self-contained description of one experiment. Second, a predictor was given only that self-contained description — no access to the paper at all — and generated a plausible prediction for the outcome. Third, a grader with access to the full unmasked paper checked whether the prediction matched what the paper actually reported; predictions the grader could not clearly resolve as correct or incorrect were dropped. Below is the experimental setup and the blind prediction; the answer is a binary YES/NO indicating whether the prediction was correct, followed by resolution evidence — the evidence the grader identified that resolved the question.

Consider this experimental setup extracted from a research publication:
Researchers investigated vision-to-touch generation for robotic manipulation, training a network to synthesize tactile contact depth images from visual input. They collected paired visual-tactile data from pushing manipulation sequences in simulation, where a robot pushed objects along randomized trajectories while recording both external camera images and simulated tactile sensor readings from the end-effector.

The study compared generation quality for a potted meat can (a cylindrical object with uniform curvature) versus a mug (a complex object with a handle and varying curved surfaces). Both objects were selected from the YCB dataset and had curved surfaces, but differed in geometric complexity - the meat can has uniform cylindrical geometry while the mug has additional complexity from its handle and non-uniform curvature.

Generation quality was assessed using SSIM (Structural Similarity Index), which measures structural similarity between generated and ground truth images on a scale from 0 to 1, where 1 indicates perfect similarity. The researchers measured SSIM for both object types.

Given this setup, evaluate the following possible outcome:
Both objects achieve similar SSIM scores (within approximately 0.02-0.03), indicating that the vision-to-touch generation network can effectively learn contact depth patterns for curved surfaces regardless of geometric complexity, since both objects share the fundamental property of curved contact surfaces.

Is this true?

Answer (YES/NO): NO